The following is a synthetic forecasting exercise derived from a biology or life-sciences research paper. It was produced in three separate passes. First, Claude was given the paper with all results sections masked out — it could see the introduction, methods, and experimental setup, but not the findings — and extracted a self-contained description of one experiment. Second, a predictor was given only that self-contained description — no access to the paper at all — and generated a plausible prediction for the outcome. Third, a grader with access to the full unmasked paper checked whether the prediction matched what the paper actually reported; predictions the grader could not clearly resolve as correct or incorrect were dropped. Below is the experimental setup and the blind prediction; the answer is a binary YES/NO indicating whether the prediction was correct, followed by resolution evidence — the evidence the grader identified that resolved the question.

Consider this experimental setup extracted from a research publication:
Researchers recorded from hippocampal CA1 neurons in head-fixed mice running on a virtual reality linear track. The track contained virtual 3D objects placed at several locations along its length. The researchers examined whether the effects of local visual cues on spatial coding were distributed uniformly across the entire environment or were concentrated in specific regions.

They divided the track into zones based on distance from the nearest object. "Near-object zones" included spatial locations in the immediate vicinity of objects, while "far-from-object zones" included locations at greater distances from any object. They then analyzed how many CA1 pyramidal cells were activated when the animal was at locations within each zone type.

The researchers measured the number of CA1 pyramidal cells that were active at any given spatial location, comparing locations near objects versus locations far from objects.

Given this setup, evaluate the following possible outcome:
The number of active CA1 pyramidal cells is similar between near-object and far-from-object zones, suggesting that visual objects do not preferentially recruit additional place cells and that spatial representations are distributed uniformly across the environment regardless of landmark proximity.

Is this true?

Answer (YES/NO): NO